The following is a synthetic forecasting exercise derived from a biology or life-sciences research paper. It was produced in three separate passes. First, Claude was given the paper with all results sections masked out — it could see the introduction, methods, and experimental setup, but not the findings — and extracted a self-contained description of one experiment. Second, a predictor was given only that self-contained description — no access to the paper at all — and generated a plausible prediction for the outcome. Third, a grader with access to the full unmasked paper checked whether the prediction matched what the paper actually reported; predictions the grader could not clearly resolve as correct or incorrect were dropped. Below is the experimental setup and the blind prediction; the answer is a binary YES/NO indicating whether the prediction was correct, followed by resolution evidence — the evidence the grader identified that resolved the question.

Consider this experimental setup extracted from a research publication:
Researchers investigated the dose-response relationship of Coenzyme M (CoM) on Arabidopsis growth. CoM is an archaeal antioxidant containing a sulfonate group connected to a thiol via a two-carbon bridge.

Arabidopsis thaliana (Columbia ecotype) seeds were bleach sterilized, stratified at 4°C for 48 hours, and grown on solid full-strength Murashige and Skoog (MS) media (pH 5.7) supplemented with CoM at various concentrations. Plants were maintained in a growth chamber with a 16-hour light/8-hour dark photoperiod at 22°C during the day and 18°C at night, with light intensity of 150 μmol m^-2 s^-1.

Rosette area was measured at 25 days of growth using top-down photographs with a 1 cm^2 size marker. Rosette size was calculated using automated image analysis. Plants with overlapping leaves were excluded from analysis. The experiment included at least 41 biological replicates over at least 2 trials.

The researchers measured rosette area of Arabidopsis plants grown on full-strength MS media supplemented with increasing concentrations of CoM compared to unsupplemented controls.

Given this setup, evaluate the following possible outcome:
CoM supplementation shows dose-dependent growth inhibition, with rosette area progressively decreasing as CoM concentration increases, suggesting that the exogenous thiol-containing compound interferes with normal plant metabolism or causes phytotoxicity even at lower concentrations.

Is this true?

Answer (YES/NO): NO